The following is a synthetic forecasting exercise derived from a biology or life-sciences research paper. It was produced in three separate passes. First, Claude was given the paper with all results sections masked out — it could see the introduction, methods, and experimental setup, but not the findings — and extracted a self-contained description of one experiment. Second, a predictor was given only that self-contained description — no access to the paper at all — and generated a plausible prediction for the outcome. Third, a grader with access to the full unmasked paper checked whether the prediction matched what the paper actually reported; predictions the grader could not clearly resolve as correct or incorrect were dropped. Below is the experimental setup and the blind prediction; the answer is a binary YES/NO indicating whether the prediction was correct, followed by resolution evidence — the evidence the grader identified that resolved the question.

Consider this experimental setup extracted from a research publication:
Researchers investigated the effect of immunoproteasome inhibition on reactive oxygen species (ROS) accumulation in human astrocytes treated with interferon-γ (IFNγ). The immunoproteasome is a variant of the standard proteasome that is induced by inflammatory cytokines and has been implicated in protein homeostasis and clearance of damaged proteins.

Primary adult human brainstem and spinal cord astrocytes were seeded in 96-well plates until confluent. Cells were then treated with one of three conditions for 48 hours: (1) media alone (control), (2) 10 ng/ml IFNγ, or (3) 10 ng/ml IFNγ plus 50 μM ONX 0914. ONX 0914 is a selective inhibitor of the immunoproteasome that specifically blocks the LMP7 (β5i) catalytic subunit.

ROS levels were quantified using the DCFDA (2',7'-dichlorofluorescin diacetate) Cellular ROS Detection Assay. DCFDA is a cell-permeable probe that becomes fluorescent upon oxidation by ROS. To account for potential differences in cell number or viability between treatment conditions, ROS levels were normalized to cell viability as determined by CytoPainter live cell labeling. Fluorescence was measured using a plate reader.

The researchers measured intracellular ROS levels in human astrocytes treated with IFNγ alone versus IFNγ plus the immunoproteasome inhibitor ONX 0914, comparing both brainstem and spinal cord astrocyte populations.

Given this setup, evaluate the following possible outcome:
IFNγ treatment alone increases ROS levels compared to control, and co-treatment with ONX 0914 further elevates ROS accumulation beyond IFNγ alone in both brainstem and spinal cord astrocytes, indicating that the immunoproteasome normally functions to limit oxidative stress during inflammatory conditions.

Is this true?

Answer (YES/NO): NO